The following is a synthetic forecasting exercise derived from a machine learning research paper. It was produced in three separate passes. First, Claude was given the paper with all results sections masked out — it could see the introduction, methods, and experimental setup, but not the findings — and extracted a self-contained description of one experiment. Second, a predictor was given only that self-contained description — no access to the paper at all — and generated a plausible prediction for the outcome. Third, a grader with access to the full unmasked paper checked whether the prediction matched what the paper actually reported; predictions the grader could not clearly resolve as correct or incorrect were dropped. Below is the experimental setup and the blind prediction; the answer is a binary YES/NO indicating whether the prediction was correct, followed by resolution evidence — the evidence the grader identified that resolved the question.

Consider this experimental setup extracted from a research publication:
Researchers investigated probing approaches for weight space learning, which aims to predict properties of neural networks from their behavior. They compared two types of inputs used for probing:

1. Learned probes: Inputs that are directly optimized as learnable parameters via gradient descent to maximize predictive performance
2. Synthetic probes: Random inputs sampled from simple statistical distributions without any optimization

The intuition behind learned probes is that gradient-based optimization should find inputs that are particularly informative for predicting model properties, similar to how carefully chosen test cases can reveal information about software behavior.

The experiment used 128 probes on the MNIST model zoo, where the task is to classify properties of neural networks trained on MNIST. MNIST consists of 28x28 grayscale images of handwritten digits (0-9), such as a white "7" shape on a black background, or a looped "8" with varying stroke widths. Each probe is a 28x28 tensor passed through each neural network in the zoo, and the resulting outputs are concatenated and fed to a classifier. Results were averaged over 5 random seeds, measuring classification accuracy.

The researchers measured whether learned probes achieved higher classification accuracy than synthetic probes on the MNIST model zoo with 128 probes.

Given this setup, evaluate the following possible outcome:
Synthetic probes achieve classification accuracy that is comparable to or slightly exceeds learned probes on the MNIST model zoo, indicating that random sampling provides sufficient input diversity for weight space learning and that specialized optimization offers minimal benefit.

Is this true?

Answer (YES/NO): YES